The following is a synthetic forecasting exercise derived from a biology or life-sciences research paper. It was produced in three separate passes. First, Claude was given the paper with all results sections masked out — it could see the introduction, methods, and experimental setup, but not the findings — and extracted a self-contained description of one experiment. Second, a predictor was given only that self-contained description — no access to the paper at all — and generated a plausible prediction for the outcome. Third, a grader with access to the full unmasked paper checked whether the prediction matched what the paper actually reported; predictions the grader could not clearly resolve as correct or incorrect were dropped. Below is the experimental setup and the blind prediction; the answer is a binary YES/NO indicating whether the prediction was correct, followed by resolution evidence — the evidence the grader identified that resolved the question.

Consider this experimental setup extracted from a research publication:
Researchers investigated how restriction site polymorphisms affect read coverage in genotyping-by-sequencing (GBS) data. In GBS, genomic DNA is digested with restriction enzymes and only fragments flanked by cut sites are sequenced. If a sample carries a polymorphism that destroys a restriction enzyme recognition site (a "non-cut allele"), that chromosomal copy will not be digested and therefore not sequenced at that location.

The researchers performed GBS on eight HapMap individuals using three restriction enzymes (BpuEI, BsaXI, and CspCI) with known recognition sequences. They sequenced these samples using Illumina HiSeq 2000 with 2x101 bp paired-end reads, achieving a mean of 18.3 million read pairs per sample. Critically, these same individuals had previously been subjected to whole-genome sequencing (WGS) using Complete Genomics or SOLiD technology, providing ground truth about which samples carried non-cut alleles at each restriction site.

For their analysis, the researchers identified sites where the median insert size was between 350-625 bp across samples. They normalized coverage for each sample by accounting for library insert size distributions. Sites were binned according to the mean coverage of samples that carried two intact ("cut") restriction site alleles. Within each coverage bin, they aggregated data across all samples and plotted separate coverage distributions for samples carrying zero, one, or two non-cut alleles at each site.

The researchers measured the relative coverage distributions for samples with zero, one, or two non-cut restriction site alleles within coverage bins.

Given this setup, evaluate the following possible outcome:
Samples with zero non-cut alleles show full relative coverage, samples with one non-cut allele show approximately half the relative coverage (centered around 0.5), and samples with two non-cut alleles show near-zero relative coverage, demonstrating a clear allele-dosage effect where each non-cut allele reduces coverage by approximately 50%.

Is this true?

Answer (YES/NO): NO